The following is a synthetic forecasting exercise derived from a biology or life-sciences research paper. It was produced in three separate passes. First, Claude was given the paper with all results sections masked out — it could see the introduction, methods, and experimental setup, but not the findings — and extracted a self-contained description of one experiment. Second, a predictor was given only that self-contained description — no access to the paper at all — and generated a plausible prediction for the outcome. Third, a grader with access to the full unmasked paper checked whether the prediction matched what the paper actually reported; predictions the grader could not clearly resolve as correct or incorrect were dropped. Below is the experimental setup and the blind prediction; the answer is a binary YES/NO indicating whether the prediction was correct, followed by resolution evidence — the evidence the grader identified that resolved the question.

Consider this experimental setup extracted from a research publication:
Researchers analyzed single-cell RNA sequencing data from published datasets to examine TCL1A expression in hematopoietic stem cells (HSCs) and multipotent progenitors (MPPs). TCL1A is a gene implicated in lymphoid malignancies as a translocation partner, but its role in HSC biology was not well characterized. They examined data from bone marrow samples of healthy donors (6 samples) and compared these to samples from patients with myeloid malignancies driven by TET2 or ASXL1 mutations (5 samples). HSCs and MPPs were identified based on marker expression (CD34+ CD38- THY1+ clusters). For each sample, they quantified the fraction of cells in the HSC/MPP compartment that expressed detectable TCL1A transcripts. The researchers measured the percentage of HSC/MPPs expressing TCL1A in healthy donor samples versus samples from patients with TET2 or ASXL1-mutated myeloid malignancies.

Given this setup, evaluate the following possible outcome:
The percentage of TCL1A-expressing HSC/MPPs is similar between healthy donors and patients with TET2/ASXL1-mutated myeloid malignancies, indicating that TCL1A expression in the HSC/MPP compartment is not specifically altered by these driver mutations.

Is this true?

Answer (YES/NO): NO